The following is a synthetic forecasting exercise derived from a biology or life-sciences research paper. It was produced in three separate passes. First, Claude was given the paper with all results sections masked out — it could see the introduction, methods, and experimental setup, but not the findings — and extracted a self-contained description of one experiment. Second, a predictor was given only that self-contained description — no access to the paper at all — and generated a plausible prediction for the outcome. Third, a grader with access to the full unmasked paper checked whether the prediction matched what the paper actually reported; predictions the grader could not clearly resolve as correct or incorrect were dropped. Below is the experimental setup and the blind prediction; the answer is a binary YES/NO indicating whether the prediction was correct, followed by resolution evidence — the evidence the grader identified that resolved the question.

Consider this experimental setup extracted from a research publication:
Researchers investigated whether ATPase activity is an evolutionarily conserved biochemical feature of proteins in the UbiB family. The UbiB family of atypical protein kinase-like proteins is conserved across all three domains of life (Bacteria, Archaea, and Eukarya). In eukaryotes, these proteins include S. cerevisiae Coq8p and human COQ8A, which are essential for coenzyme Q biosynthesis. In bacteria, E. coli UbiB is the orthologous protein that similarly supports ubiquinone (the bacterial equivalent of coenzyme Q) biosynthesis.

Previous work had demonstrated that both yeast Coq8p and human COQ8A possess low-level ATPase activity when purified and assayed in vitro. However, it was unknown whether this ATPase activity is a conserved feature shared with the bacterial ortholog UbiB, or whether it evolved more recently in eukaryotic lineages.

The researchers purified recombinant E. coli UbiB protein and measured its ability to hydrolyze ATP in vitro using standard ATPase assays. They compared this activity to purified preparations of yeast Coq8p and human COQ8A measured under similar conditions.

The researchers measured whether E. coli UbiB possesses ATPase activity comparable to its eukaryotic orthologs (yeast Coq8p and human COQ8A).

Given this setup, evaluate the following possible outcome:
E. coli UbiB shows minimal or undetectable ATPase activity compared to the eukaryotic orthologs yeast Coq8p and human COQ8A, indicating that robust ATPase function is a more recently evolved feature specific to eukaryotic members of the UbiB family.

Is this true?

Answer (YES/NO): NO